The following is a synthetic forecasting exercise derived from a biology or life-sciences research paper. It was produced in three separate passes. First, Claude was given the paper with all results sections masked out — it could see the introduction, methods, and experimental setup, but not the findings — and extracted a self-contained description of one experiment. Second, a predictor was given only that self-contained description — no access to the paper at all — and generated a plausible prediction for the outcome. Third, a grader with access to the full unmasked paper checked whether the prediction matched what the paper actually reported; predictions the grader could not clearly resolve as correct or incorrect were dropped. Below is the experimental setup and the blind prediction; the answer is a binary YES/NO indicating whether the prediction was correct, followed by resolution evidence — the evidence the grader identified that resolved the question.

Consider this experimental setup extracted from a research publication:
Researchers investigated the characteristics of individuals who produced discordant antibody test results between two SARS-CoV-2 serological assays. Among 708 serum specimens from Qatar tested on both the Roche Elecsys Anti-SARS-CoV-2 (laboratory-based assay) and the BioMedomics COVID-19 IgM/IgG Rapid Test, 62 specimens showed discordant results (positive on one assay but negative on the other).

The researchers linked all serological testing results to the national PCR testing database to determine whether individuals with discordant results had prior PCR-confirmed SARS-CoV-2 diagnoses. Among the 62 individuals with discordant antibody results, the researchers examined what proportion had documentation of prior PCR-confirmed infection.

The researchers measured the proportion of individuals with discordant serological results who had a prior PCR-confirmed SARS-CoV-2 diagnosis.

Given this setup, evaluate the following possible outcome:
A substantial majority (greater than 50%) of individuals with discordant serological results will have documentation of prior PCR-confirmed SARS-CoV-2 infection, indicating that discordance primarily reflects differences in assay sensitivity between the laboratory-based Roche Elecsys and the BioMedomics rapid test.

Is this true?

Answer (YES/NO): NO